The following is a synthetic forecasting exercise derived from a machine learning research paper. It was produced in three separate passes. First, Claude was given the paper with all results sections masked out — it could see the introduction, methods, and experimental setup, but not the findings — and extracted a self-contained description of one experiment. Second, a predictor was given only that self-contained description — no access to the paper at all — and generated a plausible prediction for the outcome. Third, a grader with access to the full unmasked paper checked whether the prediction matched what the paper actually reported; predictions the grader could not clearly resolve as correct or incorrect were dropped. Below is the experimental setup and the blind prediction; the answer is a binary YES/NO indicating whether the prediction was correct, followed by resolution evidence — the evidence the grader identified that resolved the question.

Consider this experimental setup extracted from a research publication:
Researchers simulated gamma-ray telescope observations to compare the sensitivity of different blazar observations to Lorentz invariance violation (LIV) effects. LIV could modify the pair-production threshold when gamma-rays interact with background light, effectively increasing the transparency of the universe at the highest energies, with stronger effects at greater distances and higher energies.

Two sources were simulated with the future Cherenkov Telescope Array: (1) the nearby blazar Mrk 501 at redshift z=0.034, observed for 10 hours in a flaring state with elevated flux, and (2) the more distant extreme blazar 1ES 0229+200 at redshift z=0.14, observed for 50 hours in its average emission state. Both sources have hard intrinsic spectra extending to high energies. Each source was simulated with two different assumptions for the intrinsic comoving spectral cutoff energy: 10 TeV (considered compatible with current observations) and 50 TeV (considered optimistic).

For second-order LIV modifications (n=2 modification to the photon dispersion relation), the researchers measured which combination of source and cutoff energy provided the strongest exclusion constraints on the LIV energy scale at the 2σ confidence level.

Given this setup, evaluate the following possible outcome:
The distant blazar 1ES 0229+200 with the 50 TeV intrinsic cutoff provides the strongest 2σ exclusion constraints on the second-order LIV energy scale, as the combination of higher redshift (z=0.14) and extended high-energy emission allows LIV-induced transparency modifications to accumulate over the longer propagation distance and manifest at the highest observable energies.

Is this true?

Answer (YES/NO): NO